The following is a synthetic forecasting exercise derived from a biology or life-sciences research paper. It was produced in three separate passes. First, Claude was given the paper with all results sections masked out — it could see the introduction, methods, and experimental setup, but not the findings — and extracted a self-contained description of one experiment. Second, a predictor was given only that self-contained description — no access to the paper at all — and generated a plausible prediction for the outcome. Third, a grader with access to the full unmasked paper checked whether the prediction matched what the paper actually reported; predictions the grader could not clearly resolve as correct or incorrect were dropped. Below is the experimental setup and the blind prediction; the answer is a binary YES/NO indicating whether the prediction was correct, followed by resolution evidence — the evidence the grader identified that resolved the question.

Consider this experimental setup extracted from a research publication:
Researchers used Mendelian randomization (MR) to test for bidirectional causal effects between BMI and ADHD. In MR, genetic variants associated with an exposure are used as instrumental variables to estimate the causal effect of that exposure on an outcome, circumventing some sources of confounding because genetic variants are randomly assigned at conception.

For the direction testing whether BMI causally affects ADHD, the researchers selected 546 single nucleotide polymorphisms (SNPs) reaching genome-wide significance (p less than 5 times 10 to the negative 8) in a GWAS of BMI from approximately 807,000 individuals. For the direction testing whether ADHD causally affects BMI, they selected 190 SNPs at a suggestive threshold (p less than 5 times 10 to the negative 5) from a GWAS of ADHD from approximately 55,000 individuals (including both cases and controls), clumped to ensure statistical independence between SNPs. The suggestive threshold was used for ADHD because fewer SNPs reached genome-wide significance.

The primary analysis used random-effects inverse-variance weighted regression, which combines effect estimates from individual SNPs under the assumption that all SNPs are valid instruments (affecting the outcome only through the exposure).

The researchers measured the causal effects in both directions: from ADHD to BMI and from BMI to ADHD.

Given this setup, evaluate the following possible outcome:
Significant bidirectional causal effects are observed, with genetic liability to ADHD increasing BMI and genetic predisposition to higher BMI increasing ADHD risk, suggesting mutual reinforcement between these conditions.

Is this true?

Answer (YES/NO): YES